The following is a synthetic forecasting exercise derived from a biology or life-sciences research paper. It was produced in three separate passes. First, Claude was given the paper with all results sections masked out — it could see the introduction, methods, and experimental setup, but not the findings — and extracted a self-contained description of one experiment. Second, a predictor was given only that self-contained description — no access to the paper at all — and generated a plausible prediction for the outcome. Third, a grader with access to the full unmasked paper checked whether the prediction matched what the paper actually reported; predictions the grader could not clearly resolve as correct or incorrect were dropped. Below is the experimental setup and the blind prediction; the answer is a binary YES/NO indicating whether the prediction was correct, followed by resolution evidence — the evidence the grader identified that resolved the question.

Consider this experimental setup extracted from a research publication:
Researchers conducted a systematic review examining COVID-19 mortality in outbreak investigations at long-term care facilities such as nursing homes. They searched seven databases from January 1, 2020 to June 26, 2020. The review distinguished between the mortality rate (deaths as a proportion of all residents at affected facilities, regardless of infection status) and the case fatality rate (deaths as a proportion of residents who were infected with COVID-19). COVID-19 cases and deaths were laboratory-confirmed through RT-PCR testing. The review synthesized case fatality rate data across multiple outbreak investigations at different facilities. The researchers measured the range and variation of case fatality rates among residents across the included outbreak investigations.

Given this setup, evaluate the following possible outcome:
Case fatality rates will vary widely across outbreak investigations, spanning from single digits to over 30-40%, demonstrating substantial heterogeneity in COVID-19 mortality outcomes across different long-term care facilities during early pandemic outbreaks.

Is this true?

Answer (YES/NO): YES